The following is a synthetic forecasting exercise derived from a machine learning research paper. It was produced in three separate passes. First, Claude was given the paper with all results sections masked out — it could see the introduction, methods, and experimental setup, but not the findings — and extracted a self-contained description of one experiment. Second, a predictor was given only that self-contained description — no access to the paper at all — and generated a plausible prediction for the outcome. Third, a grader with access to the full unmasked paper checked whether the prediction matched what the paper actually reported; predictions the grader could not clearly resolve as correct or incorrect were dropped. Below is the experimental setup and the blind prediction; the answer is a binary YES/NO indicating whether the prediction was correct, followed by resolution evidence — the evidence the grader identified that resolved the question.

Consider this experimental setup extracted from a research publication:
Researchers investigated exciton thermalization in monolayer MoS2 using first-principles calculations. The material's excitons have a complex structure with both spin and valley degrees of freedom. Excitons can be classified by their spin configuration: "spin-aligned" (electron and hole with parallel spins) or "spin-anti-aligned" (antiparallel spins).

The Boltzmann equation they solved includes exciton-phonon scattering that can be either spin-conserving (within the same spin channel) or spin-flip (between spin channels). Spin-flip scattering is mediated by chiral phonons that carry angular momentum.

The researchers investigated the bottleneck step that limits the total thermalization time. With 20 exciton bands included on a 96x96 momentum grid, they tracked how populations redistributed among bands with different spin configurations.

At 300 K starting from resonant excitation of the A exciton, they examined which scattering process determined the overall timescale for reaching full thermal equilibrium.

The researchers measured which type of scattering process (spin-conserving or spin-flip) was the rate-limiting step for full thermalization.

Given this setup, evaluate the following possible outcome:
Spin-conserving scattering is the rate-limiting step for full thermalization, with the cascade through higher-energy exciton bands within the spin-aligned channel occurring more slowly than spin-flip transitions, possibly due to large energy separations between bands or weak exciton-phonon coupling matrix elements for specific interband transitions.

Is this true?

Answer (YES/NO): NO